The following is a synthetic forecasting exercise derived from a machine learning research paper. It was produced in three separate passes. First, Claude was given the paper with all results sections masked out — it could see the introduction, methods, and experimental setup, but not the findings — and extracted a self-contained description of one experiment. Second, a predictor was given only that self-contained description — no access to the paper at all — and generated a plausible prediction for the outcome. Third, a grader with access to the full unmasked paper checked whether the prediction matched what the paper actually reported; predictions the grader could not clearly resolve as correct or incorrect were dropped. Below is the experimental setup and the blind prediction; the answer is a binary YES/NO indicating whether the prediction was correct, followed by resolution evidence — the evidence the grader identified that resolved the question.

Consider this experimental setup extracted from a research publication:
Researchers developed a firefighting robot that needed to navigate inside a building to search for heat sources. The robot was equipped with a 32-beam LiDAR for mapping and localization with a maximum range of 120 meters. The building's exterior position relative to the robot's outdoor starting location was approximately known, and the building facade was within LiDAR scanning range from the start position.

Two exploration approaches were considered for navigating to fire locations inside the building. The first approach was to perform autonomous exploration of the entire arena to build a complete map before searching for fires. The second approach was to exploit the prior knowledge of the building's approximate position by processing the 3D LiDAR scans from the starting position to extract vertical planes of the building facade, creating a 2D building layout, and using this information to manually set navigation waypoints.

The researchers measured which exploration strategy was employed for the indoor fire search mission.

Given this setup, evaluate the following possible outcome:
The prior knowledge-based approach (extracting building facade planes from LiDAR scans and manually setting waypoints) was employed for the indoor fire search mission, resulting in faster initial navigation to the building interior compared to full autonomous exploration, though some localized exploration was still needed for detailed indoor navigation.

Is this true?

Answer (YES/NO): NO